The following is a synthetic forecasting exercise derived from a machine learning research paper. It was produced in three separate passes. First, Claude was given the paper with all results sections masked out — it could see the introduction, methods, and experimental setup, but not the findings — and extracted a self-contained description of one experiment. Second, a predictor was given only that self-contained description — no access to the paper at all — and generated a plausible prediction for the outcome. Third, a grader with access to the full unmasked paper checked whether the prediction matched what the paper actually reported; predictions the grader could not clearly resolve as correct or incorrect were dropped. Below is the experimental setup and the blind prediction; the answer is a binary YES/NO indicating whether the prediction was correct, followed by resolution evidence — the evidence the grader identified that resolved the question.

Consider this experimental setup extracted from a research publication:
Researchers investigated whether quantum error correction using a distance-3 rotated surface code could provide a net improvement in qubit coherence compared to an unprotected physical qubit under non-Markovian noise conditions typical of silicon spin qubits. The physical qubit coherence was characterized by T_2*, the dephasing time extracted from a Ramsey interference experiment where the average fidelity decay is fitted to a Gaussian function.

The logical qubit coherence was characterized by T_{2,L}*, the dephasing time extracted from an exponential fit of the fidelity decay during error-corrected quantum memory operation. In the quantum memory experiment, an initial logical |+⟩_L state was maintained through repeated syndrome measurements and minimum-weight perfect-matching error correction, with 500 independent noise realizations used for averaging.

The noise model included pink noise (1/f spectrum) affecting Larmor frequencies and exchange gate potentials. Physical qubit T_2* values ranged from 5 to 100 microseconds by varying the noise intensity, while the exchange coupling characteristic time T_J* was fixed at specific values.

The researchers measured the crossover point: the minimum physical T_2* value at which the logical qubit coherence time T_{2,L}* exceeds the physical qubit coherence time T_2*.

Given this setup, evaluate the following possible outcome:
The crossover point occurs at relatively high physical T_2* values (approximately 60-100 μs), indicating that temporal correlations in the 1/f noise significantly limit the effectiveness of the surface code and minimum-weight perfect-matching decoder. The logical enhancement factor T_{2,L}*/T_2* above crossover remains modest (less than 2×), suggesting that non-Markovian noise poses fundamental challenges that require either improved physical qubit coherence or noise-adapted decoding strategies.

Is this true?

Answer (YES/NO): NO